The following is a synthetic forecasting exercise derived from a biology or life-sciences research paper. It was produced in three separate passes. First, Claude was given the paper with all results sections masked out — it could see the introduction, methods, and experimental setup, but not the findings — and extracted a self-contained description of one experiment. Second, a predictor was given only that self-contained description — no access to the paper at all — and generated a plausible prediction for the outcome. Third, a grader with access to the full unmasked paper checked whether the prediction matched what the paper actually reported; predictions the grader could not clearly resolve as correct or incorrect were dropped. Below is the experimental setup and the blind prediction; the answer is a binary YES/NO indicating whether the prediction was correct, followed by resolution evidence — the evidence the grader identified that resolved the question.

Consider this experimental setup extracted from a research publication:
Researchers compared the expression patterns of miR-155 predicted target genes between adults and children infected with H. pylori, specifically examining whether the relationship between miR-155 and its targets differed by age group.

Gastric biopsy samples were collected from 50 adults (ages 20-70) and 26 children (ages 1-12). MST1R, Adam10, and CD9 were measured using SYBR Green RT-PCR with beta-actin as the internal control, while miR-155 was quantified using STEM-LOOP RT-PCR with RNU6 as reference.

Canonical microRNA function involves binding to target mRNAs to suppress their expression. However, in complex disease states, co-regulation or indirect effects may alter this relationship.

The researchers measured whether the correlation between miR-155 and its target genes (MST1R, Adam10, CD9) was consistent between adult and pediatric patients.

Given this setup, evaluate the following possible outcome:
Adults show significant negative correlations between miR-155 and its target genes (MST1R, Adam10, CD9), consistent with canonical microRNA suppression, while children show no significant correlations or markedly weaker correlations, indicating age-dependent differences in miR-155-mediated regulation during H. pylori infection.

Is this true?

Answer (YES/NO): NO